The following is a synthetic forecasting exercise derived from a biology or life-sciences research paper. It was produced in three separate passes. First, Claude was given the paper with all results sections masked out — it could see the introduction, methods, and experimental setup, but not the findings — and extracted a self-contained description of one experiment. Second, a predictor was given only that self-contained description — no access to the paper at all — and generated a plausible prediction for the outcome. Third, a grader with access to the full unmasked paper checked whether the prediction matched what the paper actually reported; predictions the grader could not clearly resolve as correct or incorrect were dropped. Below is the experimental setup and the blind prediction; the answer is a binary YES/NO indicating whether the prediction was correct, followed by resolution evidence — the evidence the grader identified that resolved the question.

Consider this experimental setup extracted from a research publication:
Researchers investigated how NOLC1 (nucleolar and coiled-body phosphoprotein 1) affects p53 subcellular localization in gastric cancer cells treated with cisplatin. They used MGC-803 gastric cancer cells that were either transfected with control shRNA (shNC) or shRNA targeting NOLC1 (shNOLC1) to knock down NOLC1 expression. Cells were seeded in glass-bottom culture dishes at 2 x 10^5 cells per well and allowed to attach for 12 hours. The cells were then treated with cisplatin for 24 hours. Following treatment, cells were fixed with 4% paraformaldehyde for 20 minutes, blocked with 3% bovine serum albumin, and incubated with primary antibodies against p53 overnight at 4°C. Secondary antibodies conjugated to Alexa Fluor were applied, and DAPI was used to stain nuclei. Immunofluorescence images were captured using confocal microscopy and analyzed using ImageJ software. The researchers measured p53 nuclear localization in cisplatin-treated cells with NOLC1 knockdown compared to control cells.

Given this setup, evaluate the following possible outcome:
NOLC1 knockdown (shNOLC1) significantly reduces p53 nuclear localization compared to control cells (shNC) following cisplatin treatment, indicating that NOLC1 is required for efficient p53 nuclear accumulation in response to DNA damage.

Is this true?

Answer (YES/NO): NO